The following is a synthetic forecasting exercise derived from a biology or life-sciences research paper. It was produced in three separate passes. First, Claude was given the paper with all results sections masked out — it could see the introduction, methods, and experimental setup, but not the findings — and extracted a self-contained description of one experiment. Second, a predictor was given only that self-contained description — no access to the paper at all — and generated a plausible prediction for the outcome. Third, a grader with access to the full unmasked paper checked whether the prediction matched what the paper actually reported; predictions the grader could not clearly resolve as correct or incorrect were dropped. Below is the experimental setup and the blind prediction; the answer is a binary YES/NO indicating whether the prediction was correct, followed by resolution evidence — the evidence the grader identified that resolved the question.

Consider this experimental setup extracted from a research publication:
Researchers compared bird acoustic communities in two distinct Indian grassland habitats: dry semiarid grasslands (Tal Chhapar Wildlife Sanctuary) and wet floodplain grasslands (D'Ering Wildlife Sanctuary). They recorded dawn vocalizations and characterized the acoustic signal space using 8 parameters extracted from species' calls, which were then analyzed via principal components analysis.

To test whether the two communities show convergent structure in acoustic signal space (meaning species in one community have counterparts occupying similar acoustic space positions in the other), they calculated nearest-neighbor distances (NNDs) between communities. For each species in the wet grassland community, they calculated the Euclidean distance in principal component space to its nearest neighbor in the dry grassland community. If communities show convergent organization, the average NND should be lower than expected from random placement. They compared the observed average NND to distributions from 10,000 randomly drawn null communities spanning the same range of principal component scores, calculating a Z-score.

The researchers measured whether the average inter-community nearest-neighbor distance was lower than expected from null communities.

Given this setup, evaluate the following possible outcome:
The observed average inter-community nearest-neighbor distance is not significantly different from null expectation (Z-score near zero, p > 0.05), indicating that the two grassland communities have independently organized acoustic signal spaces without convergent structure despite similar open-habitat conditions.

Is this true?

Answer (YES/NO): NO